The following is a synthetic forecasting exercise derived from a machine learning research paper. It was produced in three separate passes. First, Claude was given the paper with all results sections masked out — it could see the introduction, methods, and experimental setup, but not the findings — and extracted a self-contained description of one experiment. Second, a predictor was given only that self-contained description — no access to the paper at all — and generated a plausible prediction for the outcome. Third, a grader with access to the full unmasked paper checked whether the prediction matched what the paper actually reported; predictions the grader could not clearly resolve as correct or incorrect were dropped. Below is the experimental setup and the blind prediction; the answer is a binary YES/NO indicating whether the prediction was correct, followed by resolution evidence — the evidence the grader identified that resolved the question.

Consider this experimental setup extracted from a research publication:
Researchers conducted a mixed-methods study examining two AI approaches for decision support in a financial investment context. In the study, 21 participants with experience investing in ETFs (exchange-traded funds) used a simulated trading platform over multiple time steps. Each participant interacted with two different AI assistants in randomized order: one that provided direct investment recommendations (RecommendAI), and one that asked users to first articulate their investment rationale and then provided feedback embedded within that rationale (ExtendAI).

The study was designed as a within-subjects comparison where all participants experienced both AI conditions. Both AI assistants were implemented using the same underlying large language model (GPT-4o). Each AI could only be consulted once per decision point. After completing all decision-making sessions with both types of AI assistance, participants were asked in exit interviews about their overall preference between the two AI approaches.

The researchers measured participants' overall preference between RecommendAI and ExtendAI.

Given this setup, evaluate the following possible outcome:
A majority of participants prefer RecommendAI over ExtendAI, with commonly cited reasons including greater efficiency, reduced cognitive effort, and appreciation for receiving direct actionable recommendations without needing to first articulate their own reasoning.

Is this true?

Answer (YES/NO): NO